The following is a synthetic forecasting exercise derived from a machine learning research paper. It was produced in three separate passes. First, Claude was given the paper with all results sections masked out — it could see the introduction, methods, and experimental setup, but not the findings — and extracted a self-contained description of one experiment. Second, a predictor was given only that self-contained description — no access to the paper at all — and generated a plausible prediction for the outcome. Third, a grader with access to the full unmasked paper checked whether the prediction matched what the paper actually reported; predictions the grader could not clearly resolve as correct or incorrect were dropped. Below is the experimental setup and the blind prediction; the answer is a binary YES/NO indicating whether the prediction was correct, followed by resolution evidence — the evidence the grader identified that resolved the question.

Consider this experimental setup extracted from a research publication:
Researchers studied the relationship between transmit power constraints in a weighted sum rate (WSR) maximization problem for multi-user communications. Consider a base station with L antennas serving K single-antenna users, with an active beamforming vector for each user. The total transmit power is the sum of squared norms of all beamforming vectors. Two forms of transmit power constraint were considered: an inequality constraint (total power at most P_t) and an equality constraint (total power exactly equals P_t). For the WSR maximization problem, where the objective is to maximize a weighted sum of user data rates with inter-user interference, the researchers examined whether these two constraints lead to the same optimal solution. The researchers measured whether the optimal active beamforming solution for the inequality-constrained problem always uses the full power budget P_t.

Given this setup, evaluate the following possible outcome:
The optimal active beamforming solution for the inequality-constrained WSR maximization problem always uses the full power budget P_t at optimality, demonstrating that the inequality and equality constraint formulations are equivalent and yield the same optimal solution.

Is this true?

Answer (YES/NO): YES